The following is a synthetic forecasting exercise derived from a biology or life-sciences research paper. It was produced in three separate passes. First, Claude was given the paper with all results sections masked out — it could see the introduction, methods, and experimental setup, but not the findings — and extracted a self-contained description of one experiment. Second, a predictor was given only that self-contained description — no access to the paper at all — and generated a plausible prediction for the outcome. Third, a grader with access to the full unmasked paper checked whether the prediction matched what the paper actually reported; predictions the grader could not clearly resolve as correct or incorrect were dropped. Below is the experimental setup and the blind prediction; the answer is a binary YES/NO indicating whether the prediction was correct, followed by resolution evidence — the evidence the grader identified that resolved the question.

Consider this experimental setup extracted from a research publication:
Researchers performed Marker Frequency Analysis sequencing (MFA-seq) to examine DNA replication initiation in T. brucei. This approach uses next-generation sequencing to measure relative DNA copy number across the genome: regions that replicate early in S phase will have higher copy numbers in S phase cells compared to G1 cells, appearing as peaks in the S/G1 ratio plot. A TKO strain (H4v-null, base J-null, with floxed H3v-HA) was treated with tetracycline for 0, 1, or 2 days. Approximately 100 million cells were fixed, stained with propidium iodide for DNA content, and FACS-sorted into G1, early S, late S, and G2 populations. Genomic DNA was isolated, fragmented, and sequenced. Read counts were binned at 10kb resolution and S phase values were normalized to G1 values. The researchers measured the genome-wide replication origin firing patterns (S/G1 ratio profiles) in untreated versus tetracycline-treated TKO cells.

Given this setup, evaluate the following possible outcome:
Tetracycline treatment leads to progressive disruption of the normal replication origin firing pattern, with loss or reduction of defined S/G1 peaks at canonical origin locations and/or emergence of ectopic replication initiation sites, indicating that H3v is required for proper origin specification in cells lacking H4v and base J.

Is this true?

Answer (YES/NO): YES